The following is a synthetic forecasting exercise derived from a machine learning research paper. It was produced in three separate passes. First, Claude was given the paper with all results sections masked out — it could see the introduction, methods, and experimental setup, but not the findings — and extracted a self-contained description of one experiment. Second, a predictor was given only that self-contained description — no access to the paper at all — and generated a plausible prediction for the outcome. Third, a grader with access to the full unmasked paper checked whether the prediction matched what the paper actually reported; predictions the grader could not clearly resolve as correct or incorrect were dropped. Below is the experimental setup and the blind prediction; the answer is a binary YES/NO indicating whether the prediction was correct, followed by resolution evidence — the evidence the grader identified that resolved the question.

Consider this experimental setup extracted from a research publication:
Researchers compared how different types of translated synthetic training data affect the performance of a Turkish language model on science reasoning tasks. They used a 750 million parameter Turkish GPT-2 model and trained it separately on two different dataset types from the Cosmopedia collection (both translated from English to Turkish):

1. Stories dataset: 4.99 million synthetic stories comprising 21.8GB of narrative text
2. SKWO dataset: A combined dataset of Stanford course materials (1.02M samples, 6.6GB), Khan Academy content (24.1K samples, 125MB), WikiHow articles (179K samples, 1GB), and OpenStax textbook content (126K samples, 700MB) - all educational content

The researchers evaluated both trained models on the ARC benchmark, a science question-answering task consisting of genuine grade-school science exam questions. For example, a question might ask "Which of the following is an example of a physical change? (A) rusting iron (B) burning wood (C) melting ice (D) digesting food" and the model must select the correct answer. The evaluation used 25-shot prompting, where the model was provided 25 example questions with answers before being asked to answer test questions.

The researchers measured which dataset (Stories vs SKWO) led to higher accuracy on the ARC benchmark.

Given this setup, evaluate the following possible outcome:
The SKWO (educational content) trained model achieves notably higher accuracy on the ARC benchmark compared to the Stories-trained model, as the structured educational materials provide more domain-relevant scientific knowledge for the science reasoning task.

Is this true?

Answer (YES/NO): NO